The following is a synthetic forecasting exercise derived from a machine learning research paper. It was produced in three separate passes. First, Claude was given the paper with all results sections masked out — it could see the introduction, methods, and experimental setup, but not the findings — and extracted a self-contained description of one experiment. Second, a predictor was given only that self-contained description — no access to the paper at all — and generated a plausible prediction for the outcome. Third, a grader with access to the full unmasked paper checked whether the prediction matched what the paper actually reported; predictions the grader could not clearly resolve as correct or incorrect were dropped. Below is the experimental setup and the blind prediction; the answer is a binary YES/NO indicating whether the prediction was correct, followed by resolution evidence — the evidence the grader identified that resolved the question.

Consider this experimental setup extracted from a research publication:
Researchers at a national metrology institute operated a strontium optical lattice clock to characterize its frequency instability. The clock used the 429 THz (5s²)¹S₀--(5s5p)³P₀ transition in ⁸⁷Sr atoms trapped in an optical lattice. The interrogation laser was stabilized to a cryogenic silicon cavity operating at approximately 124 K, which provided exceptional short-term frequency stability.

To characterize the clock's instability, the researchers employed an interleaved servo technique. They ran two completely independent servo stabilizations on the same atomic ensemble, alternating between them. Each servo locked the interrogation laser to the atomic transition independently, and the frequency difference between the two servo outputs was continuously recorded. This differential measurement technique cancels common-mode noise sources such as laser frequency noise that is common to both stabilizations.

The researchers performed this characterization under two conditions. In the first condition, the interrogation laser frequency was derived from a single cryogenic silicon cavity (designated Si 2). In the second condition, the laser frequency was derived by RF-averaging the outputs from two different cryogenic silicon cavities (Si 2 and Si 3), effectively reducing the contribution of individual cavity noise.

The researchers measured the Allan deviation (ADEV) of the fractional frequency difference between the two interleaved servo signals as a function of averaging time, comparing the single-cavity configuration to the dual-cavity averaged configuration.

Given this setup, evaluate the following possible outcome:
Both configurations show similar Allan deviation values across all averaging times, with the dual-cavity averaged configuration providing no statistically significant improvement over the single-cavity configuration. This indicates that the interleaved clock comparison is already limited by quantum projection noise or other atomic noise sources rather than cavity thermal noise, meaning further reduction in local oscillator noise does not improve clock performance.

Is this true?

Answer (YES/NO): NO